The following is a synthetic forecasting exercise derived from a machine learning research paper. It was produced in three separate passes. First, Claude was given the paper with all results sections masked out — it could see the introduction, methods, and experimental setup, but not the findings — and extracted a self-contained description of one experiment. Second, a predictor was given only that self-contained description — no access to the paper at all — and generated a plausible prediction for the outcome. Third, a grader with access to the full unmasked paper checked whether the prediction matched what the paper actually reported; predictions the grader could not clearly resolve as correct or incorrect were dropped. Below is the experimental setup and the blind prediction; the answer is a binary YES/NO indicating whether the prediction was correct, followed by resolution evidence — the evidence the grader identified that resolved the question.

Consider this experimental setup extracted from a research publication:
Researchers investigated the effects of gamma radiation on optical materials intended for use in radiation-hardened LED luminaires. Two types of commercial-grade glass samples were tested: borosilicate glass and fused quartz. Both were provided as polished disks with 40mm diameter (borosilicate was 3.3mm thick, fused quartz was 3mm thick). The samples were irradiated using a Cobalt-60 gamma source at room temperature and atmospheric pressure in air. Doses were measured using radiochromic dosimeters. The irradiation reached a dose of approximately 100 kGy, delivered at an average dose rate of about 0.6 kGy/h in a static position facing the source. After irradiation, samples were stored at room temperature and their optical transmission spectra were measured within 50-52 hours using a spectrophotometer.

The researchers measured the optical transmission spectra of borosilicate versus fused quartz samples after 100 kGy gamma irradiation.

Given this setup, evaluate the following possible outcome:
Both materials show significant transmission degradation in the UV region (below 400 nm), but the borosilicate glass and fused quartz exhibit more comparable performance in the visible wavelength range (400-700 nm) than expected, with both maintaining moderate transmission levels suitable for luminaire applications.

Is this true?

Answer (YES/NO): NO